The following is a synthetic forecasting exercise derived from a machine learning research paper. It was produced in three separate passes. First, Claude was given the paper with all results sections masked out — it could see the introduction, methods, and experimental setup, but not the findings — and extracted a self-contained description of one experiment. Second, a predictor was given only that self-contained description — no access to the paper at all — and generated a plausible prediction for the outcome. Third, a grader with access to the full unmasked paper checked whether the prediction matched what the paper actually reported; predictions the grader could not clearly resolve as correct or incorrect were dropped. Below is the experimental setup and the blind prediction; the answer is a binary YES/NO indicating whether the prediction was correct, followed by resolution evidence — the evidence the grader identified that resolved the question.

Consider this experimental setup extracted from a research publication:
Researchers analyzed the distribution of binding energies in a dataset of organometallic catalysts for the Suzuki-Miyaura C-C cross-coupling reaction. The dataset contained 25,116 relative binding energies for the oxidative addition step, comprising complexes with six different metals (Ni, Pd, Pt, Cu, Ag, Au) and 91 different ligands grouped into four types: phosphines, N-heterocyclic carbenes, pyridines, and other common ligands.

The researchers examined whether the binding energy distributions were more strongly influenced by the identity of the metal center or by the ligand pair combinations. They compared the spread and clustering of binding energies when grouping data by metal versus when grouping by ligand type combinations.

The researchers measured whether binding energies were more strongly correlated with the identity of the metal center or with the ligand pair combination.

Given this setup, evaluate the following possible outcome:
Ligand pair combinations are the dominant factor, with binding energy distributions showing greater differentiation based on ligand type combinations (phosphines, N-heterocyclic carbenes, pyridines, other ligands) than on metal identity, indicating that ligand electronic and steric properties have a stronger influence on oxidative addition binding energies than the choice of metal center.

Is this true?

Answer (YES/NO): NO